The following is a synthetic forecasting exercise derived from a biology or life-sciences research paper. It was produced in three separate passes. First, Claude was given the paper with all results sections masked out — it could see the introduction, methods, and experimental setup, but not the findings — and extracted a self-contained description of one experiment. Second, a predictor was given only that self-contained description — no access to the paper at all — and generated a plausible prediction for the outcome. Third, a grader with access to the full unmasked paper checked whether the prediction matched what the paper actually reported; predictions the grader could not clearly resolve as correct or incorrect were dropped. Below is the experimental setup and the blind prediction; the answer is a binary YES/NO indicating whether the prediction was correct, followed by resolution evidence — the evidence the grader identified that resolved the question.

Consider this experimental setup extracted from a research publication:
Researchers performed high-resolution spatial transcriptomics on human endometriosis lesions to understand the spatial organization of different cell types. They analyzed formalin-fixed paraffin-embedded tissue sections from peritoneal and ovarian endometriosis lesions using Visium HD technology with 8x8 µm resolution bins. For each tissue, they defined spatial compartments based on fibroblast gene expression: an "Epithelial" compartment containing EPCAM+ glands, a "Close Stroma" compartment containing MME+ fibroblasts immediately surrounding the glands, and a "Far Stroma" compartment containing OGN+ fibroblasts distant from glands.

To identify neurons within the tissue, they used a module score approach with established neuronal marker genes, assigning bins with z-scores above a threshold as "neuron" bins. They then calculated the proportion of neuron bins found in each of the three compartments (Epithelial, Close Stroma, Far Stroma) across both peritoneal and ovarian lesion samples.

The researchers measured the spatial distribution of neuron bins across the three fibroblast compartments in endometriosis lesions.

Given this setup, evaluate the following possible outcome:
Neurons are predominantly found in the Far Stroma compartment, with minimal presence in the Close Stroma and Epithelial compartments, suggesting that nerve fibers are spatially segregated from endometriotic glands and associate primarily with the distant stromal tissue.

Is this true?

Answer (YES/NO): NO